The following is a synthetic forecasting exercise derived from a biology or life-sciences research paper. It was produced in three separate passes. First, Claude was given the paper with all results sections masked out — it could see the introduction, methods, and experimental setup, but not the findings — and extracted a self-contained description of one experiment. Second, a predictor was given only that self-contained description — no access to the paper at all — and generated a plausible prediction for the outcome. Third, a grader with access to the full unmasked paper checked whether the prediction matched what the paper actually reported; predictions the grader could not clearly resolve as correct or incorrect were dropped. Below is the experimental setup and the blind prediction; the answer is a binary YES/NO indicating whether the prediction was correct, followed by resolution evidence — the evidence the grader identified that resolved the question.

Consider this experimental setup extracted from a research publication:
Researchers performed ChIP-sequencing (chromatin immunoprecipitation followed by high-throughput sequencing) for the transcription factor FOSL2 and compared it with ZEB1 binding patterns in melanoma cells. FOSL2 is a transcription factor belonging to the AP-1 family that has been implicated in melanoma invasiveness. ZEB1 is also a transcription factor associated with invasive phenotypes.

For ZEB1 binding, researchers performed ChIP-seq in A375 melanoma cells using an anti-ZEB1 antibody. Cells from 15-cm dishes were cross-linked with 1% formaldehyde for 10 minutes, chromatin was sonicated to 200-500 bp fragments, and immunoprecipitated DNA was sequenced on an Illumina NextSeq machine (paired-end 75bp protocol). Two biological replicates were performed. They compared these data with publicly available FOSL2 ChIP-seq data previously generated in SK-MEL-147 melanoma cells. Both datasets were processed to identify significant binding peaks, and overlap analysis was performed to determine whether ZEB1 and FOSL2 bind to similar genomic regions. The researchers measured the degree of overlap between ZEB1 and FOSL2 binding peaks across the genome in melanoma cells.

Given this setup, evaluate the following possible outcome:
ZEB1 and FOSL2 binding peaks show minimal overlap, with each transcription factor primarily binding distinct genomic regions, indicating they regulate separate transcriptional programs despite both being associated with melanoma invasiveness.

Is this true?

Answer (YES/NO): NO